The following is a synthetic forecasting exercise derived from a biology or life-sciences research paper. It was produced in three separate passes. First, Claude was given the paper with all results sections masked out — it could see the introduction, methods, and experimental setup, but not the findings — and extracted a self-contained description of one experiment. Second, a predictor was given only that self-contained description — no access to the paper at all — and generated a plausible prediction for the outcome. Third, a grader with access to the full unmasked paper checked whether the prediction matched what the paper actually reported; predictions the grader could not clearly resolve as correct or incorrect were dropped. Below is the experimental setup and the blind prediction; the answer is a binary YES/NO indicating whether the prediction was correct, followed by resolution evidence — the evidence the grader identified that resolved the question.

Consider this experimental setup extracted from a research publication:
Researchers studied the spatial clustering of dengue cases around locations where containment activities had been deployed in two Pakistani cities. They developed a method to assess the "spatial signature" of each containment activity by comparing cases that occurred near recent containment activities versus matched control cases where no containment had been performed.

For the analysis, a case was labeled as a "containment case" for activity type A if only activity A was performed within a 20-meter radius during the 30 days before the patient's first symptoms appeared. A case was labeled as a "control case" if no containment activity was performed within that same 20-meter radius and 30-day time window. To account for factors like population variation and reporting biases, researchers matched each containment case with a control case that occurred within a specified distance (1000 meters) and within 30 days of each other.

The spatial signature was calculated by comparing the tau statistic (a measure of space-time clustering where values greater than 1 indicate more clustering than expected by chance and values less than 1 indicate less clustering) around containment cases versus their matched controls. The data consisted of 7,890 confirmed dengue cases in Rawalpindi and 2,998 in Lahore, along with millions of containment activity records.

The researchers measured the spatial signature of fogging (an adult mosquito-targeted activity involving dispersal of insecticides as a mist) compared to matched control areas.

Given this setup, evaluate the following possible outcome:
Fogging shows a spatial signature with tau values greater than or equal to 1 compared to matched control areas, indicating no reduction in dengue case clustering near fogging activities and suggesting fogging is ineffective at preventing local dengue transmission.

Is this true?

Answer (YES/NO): NO